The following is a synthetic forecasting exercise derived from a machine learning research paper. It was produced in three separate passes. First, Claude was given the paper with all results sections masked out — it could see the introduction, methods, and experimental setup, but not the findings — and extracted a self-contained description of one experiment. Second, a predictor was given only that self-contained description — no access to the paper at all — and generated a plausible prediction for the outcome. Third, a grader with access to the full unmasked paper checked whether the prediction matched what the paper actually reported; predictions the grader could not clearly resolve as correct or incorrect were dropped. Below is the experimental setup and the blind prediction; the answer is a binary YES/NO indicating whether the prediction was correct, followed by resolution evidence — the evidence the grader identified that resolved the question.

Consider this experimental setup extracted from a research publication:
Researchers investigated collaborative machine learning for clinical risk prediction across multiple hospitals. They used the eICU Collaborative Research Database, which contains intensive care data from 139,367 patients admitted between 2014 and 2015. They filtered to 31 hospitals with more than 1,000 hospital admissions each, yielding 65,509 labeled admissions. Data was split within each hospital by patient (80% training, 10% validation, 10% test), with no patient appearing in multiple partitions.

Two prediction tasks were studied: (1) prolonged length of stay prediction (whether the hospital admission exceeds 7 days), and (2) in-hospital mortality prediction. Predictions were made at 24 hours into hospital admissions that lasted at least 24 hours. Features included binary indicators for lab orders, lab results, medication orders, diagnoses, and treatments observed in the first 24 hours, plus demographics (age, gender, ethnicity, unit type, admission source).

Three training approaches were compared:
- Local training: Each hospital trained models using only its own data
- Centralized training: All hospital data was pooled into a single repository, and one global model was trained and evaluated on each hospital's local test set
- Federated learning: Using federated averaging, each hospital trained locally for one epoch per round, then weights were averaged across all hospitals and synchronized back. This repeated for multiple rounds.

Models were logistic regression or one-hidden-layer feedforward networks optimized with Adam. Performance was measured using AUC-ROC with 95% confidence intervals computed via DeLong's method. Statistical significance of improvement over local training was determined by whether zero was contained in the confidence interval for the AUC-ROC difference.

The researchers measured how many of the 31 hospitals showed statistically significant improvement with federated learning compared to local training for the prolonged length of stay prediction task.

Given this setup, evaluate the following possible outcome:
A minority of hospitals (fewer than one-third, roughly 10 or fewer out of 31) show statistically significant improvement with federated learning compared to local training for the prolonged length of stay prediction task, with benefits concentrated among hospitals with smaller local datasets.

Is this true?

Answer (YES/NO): NO